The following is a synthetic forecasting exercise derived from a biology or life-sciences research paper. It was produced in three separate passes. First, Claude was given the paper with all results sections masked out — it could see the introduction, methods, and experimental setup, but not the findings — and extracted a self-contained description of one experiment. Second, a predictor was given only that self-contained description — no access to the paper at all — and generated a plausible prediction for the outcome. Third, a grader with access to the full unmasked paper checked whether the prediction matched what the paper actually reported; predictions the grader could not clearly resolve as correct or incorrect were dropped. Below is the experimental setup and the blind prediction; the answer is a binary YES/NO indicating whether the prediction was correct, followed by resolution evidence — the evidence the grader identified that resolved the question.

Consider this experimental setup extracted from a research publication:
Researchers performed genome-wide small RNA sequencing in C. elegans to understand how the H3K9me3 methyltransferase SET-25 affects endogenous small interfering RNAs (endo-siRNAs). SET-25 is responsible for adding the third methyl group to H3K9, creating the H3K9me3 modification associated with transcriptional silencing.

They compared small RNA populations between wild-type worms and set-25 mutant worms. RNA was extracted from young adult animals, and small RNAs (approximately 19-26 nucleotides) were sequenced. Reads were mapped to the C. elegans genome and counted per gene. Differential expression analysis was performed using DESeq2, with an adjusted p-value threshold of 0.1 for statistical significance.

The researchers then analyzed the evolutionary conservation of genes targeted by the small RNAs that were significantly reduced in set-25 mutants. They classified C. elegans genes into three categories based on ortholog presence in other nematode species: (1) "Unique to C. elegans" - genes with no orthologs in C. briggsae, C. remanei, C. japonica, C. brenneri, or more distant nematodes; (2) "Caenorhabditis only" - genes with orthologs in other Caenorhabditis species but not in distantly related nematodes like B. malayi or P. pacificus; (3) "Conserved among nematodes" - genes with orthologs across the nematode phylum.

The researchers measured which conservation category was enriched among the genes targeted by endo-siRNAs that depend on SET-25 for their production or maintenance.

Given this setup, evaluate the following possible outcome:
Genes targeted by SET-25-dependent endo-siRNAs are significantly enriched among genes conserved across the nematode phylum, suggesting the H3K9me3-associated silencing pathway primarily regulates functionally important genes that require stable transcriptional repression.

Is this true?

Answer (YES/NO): NO